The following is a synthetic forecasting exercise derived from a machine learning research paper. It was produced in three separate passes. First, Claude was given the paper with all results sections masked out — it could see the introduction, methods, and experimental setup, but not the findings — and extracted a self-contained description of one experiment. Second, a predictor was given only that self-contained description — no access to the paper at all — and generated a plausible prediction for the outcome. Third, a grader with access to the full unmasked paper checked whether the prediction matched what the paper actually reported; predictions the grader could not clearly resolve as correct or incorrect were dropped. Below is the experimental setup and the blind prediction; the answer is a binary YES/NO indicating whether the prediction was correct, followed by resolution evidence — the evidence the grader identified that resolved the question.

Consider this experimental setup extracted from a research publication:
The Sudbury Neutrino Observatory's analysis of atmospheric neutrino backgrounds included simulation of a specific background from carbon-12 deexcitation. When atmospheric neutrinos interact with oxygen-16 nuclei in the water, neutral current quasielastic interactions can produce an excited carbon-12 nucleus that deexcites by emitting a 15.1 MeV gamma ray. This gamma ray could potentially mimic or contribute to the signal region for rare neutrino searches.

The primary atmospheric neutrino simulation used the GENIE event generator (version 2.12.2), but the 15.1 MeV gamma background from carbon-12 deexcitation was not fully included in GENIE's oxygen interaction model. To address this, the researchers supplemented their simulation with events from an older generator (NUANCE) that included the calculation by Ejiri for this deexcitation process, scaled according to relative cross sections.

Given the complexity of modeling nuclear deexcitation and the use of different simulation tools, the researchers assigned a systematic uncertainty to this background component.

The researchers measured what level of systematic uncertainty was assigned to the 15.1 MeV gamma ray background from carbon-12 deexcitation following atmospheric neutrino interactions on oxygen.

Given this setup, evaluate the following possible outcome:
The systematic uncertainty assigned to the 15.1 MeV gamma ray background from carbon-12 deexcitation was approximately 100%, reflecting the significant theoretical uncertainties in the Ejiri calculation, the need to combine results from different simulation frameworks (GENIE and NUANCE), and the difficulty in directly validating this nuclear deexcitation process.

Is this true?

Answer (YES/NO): YES